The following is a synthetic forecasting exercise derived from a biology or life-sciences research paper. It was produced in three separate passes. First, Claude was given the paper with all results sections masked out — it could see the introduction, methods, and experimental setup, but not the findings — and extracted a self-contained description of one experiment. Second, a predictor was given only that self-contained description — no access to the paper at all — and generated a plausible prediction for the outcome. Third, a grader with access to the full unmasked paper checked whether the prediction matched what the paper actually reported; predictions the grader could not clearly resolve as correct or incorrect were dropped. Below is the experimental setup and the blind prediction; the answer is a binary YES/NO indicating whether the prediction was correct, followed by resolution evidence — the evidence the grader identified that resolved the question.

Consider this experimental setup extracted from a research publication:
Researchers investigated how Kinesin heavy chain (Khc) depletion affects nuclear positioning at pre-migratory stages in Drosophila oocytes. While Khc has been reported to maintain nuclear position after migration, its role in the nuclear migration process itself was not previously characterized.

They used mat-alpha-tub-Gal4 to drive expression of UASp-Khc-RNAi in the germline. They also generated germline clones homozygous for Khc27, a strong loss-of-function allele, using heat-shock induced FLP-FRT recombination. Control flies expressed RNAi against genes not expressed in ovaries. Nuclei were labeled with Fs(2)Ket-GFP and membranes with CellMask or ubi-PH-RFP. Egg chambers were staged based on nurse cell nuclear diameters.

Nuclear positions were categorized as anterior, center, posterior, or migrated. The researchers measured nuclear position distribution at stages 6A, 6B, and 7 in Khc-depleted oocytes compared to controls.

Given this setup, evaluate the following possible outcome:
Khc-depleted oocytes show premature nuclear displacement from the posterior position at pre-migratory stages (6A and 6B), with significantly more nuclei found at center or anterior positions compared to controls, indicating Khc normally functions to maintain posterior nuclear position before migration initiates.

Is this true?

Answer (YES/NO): NO